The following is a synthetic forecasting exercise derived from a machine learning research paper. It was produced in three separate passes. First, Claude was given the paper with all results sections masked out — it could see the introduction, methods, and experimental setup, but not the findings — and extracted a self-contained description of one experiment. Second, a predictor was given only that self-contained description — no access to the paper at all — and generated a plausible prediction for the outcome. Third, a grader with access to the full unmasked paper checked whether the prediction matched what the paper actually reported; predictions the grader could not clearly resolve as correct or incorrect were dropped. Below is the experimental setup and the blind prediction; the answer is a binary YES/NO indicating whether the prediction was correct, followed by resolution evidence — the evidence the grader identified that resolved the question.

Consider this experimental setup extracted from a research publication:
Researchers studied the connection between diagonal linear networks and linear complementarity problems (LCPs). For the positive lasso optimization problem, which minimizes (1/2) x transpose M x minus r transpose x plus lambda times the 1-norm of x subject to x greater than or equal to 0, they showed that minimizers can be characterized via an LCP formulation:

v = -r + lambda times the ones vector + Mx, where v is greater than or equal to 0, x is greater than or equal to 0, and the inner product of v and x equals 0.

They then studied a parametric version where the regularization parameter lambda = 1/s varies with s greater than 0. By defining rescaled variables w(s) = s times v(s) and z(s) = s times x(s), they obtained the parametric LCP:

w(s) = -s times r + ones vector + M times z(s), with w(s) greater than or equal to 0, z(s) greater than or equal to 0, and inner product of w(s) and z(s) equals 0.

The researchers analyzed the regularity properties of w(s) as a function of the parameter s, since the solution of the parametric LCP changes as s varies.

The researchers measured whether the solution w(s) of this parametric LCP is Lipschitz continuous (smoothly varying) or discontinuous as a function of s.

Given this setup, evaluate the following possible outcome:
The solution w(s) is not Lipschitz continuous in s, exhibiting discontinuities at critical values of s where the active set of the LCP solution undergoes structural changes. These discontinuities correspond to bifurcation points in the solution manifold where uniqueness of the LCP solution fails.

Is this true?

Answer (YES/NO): NO